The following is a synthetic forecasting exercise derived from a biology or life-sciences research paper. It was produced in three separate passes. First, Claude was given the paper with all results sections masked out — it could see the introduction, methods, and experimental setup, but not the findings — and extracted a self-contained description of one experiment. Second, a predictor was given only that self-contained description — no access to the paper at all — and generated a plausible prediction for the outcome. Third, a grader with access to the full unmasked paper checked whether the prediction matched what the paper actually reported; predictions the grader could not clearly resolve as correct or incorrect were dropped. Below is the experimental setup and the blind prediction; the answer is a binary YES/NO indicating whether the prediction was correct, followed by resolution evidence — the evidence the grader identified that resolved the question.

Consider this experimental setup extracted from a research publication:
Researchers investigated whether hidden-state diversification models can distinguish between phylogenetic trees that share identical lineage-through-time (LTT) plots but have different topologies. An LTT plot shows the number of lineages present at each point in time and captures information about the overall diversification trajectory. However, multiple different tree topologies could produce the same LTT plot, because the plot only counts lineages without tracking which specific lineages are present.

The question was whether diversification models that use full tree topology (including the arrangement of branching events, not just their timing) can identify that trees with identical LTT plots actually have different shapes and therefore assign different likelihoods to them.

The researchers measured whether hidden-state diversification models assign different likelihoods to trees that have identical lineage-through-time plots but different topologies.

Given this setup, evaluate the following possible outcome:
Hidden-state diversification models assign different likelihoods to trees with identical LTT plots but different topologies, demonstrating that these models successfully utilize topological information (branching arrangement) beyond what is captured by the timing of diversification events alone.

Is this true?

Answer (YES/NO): YES